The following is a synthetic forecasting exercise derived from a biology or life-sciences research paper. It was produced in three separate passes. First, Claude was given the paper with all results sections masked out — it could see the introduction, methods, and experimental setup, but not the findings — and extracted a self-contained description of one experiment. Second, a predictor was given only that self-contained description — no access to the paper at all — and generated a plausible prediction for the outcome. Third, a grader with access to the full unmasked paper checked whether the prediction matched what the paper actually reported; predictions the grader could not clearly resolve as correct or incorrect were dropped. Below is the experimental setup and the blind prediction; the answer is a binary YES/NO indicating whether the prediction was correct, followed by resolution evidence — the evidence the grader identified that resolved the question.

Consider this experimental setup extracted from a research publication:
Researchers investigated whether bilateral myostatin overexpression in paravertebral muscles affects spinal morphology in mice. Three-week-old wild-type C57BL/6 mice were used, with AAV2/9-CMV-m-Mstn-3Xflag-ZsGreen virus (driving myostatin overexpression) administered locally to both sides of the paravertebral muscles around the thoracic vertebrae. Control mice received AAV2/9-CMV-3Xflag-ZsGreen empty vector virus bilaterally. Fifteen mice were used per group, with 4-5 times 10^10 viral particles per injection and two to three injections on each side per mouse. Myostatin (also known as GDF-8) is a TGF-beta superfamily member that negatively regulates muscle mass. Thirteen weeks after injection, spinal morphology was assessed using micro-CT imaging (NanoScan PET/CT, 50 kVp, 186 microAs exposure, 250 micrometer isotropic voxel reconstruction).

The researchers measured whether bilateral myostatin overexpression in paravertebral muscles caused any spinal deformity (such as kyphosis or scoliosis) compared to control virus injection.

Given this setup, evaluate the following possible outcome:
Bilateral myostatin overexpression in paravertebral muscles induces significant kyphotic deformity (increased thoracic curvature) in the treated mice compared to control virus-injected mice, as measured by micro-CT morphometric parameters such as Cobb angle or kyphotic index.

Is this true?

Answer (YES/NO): NO